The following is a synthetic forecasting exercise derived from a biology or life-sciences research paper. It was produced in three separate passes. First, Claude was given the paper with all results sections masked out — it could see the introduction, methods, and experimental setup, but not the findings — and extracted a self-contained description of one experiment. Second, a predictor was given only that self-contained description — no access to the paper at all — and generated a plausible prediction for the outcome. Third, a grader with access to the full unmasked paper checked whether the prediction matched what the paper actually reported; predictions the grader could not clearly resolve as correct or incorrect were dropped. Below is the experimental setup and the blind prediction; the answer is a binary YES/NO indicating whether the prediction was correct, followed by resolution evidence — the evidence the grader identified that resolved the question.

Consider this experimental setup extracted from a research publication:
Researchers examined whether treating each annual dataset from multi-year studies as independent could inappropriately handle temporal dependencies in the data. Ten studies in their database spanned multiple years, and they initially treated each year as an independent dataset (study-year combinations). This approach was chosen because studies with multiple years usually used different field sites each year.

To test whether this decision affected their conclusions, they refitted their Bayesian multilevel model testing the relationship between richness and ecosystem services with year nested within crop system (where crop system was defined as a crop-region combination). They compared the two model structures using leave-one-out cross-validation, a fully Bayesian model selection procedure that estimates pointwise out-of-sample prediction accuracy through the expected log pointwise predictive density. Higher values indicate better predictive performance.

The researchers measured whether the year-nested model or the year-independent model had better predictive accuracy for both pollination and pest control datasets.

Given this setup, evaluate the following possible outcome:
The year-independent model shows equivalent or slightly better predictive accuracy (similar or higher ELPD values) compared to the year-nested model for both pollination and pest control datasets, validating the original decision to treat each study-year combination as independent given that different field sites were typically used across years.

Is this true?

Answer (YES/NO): YES